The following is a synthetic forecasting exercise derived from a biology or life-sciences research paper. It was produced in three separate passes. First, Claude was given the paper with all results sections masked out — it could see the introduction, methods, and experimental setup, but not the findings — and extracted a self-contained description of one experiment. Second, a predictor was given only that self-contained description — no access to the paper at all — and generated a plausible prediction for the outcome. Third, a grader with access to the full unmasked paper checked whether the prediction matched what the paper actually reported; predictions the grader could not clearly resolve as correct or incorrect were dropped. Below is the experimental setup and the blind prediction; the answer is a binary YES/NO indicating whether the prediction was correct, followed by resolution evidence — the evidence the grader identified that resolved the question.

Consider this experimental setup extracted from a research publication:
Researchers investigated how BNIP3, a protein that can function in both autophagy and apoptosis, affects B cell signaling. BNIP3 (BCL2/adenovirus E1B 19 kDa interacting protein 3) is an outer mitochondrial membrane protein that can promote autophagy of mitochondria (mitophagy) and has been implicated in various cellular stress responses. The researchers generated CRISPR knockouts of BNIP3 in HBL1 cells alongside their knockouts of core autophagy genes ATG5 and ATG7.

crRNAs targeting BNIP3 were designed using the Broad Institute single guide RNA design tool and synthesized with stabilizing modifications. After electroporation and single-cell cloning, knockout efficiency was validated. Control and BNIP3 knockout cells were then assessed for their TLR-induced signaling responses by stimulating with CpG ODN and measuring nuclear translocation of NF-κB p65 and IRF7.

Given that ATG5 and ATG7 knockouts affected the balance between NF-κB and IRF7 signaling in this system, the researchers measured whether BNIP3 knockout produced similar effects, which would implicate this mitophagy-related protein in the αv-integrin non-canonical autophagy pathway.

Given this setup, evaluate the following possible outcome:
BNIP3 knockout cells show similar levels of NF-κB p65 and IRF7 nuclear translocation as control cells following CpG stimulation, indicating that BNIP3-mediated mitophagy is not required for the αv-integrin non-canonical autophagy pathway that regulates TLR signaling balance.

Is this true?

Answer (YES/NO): NO